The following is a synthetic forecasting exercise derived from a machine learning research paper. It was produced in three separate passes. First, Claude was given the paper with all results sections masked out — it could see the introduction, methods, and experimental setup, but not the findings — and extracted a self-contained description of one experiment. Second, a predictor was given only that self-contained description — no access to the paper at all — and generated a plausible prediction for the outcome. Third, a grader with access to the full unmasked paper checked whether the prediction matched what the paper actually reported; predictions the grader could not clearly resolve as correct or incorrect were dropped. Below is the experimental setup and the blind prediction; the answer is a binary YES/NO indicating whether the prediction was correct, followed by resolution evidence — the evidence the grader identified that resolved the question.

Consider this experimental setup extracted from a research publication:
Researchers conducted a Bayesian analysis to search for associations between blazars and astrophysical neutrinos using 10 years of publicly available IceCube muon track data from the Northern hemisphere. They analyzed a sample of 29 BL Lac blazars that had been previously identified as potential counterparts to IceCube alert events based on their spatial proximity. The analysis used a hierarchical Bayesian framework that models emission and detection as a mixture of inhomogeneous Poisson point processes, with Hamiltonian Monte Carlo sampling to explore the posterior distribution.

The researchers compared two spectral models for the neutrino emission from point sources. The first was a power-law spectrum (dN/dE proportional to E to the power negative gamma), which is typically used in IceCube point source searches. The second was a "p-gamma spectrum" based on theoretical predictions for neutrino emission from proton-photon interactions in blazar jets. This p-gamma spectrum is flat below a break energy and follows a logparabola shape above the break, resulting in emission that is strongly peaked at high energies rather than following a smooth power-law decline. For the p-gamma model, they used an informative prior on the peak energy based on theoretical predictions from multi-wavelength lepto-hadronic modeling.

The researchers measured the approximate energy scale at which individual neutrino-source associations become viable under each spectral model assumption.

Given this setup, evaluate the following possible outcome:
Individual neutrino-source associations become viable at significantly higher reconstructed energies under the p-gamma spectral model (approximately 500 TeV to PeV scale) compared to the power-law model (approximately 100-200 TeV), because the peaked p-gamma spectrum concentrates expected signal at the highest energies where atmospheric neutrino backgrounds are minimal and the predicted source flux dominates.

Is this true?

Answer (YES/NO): NO